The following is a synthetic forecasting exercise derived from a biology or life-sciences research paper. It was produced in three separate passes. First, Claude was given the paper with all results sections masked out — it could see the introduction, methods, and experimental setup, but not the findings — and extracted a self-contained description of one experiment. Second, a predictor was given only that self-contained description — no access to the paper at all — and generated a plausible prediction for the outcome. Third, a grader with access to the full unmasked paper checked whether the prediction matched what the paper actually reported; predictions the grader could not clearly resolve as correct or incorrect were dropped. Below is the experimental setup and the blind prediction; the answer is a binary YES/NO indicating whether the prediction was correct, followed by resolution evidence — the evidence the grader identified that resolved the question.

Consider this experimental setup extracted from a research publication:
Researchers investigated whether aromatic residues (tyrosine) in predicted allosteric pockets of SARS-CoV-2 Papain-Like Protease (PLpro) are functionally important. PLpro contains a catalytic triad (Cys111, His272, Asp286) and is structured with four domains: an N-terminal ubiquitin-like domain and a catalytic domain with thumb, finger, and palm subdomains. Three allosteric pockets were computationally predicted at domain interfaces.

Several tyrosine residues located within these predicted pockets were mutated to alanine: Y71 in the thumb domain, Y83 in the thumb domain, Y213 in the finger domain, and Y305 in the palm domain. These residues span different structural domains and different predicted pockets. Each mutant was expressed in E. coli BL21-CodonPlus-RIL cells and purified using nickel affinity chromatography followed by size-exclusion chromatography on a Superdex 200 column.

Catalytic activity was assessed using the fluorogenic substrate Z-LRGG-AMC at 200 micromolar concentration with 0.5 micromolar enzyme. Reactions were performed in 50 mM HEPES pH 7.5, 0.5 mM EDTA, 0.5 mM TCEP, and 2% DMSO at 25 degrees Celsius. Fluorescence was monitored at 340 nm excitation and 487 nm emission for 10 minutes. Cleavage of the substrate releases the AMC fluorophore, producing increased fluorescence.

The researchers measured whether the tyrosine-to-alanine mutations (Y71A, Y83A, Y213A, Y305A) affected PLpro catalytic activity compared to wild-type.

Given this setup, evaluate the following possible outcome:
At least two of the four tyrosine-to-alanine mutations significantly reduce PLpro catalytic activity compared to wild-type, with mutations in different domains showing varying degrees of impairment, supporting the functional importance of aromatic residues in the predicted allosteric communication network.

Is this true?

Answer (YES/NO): YES